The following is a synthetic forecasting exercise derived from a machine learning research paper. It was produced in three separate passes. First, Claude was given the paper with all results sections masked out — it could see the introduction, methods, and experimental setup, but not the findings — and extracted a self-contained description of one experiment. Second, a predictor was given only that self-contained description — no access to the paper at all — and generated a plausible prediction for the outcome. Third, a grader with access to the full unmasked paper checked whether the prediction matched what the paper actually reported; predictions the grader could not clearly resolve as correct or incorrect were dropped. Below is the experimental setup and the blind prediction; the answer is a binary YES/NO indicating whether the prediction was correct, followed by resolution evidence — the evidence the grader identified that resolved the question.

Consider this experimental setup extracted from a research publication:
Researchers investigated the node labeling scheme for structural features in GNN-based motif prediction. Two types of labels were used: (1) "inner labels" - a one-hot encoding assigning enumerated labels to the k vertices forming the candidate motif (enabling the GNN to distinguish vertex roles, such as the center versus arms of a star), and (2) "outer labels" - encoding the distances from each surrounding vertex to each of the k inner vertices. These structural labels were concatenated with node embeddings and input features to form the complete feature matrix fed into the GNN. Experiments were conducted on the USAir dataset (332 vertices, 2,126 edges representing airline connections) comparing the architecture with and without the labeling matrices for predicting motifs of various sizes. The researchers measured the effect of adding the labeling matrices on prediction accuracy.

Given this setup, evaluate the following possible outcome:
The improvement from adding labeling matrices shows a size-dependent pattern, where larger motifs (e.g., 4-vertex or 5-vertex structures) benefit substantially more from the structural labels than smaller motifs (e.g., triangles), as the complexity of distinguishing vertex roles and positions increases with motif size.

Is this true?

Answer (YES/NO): NO